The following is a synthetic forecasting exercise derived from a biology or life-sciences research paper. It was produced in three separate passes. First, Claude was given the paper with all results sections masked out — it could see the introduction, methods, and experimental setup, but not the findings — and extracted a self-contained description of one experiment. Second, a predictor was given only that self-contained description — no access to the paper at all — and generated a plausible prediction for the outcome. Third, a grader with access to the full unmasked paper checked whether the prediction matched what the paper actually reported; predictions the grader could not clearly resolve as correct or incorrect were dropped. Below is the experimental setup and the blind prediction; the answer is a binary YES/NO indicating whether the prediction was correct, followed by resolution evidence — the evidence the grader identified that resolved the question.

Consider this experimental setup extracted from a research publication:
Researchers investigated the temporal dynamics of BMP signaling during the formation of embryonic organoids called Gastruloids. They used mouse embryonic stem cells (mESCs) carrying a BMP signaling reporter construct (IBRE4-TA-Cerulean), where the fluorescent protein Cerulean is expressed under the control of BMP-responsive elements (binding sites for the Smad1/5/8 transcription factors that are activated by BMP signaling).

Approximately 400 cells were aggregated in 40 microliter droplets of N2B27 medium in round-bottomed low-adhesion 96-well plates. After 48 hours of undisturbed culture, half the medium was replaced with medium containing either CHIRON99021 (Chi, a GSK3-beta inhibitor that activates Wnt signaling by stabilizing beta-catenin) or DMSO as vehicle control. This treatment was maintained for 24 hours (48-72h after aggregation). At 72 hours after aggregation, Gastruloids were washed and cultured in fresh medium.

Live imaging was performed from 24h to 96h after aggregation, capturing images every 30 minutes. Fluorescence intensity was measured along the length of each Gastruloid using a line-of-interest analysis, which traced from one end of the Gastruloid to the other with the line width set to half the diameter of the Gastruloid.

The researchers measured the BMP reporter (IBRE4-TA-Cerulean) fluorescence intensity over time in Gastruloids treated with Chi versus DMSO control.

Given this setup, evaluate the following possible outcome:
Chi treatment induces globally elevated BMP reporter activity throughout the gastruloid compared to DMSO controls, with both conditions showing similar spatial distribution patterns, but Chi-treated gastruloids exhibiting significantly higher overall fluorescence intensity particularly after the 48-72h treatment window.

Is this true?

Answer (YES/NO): NO